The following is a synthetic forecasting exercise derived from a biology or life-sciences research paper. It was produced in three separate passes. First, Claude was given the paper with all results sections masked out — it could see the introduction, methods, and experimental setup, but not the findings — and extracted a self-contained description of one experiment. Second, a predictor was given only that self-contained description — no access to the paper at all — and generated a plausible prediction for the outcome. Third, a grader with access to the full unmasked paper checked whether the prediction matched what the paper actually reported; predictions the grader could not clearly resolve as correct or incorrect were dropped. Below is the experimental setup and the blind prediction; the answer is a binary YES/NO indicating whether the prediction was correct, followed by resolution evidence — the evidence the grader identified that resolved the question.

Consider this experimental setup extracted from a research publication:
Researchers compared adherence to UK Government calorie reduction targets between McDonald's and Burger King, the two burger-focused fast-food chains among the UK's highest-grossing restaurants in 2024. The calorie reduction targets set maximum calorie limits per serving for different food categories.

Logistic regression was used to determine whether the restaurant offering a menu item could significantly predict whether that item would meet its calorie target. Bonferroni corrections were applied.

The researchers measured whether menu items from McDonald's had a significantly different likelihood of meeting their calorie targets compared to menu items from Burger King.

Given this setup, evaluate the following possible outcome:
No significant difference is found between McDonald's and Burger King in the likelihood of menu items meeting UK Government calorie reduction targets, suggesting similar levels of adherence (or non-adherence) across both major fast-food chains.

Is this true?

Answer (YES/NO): NO